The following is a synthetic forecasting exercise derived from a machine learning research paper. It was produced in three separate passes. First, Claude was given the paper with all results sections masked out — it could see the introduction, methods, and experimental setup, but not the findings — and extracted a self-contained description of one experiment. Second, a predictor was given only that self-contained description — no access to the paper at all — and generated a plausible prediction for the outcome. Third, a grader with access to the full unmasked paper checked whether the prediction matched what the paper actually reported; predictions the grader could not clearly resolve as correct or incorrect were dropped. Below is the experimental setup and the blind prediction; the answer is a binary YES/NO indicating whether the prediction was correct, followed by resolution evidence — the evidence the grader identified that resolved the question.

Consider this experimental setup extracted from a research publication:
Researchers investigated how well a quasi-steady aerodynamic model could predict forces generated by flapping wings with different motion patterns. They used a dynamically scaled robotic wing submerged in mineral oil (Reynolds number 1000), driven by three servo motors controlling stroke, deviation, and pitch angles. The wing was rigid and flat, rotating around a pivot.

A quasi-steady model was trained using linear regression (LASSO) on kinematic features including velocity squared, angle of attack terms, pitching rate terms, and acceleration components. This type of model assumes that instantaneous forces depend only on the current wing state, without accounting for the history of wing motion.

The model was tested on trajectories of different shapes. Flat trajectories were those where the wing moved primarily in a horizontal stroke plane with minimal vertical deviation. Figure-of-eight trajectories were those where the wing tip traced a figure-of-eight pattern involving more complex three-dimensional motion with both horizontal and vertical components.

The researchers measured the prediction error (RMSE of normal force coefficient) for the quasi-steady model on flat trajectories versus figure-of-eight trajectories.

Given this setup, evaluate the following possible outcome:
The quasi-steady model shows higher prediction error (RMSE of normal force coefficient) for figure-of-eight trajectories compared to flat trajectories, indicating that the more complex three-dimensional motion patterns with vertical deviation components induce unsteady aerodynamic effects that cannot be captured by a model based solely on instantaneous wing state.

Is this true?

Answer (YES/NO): NO